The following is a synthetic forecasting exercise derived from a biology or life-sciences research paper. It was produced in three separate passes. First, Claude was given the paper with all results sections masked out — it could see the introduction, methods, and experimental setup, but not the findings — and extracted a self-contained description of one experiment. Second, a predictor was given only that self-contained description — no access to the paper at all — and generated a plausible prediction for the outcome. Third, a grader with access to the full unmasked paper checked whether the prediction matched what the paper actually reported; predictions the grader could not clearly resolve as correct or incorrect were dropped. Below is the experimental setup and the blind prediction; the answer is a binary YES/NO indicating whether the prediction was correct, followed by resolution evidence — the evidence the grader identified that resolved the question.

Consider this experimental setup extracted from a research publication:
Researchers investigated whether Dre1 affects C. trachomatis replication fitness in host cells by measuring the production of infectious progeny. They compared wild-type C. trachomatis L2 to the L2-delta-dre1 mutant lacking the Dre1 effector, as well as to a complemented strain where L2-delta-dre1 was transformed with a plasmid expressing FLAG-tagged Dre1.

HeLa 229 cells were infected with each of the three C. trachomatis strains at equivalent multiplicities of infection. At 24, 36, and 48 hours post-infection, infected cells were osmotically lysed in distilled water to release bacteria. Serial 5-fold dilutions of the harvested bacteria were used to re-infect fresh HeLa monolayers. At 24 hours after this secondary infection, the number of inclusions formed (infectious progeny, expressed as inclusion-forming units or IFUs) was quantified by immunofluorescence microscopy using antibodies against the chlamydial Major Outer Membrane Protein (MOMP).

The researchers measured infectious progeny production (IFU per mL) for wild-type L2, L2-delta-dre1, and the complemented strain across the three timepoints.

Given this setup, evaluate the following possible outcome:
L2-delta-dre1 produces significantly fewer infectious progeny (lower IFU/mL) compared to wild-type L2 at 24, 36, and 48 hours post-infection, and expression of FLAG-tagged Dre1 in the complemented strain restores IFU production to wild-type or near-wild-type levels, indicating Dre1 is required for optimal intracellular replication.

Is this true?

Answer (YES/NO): NO